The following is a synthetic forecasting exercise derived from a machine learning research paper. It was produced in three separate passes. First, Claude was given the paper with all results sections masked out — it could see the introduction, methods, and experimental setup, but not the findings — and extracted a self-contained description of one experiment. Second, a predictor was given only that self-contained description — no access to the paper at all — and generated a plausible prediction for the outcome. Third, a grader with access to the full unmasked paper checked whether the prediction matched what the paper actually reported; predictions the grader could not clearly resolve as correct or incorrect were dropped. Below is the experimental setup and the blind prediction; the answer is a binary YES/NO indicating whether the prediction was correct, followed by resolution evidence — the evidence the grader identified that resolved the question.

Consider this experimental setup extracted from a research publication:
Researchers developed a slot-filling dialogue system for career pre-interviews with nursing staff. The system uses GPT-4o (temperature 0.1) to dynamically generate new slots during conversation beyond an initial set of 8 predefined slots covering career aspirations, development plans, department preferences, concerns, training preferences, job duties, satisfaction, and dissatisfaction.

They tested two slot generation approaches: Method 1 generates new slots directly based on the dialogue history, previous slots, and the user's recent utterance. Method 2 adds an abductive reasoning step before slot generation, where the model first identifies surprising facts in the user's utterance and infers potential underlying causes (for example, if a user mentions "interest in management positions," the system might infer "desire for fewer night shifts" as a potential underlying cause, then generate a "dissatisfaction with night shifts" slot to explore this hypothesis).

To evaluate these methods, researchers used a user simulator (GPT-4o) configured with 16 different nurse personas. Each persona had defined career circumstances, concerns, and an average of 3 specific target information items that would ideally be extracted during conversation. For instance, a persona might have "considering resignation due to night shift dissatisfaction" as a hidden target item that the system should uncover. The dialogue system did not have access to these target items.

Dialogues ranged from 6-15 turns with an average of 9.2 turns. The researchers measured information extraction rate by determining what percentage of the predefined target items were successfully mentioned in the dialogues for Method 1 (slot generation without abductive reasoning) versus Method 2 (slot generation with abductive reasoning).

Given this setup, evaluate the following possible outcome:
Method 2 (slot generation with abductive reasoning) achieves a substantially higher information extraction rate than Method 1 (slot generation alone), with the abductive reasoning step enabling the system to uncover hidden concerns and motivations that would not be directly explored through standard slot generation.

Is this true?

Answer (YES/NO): YES